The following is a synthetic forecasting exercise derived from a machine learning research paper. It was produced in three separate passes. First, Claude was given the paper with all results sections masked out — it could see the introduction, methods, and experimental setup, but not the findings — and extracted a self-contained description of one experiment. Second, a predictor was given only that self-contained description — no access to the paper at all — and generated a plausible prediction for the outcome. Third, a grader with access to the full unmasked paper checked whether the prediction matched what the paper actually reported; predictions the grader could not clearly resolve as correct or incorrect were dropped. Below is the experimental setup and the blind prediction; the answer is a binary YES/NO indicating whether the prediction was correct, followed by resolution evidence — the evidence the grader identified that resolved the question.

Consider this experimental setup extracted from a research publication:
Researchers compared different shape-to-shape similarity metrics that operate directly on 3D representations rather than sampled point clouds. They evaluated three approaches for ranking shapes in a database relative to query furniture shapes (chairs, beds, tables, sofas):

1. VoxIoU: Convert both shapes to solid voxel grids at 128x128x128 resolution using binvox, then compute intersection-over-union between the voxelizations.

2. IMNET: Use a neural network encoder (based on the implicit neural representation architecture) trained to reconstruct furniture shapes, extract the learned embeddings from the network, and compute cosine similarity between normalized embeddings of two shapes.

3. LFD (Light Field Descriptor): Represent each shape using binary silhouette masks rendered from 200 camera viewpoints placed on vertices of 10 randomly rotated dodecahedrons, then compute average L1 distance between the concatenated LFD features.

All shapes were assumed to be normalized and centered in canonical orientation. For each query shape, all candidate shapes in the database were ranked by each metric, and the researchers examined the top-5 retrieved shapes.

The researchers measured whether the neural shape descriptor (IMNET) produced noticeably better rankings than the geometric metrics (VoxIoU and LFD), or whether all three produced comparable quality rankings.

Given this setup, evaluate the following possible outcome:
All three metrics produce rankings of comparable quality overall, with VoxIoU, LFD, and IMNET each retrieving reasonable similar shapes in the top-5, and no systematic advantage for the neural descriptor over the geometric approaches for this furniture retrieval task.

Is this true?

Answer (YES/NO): YES